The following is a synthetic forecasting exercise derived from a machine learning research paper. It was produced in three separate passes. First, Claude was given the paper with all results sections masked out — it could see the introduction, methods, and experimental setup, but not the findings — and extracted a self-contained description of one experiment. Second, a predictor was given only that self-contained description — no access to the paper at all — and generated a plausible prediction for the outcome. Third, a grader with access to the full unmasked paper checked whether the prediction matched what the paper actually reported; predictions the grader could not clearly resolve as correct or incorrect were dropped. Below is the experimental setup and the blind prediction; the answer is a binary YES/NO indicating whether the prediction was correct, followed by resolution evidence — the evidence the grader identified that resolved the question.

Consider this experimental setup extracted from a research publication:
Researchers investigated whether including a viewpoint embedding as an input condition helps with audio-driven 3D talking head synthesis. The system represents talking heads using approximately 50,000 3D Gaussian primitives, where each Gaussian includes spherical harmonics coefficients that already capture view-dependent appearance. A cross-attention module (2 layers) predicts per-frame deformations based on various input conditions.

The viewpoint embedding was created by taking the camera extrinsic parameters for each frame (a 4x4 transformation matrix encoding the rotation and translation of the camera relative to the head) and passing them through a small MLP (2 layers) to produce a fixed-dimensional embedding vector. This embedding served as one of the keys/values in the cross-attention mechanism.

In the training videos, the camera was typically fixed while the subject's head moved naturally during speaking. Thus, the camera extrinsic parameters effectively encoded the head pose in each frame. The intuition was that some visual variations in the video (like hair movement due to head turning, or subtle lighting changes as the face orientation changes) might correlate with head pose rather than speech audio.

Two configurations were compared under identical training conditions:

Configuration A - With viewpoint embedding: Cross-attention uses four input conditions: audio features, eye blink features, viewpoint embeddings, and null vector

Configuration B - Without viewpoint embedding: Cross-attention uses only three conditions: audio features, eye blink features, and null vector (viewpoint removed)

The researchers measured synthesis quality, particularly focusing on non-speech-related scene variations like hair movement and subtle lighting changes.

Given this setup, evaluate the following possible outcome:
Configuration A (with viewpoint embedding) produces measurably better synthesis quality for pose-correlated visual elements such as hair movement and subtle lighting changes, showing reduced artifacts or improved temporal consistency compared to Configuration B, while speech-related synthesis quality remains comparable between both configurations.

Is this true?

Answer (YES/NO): NO